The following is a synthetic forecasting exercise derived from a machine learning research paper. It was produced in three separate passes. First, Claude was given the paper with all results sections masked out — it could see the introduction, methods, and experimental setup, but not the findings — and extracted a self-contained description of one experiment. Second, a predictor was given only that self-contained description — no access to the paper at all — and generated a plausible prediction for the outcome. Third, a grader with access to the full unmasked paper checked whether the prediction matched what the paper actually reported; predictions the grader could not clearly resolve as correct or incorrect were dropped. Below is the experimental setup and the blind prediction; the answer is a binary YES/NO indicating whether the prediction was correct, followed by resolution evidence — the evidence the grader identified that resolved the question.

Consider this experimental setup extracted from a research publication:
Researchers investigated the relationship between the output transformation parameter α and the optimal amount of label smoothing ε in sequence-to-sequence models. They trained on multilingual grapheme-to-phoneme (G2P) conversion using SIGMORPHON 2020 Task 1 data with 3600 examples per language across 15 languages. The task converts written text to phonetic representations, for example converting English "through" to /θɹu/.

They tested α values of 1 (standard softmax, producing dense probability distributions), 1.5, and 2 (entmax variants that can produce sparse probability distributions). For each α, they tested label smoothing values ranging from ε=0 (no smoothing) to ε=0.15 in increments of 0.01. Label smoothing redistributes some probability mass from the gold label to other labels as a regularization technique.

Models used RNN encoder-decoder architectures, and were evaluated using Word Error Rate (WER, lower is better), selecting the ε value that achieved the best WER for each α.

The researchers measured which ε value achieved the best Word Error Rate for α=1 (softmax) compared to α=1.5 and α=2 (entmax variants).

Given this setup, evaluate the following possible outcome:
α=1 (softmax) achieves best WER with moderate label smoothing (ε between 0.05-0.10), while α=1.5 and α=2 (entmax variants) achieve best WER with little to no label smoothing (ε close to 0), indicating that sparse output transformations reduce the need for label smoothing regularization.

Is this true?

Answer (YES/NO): NO